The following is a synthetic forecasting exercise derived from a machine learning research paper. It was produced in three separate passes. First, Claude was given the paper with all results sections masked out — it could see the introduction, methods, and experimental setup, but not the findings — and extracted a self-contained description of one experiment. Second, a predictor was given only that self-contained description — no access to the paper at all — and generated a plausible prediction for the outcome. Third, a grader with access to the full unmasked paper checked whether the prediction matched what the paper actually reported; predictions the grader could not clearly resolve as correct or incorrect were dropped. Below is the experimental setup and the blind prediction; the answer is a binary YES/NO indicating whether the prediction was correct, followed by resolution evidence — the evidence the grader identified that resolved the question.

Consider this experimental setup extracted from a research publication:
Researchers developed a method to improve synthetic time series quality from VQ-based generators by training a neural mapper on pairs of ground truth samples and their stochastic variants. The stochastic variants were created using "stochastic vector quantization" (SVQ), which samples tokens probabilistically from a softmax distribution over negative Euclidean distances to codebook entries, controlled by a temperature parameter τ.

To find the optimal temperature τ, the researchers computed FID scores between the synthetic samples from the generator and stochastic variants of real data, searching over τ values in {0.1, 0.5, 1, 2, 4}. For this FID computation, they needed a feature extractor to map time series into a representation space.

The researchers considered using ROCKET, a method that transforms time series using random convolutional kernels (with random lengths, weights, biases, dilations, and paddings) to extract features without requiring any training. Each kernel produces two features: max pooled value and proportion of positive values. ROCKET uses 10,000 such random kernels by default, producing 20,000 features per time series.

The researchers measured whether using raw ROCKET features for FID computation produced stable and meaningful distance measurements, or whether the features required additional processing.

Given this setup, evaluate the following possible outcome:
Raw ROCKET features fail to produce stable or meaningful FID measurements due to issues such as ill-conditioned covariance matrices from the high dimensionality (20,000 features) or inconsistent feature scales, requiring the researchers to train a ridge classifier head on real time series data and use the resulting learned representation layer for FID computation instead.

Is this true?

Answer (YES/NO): NO